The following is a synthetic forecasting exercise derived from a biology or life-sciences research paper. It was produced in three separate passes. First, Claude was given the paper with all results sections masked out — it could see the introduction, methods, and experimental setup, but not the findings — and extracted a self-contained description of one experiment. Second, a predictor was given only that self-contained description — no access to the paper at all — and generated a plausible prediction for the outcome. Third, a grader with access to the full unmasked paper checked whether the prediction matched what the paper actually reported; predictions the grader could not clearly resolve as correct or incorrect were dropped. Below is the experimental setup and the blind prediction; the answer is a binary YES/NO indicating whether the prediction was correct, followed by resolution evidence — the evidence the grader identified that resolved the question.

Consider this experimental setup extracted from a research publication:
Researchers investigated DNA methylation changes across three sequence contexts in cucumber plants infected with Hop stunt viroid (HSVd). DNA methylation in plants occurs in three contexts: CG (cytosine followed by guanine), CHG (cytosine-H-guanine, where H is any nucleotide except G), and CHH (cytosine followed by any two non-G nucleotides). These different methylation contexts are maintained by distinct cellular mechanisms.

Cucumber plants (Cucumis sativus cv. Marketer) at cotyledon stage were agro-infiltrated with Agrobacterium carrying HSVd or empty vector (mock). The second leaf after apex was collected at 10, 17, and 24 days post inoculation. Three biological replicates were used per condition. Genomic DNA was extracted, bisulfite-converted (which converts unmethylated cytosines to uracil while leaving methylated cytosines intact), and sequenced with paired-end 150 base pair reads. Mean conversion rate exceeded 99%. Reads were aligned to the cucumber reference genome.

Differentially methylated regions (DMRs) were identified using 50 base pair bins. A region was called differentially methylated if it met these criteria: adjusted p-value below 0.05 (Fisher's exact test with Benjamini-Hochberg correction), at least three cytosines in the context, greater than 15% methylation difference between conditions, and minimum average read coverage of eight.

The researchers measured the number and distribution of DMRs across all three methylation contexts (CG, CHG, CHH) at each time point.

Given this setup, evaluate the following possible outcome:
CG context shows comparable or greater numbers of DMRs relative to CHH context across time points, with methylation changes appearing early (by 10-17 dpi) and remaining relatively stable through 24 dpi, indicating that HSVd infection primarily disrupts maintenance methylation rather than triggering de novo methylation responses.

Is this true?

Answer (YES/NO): NO